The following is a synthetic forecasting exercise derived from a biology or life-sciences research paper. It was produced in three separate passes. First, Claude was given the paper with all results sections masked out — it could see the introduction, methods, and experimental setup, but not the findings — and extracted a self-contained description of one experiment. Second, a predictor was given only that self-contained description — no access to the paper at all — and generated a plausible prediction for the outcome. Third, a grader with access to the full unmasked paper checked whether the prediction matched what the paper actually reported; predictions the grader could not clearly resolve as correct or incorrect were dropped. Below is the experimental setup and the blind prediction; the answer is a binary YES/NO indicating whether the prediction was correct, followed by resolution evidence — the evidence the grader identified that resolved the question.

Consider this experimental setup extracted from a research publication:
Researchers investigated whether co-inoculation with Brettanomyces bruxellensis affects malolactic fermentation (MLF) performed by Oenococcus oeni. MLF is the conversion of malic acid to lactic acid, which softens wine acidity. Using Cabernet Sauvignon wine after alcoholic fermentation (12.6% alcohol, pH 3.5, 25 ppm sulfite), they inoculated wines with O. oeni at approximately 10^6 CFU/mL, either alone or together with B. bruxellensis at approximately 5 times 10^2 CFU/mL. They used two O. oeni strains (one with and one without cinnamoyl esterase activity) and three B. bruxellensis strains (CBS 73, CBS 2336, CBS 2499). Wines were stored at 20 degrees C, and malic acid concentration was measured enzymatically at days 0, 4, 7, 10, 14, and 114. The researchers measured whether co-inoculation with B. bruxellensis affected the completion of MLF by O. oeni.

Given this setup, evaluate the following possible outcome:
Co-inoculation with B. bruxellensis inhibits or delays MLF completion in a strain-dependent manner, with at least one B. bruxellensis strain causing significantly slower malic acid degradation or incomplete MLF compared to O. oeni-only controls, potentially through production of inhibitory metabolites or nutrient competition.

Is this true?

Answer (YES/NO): NO